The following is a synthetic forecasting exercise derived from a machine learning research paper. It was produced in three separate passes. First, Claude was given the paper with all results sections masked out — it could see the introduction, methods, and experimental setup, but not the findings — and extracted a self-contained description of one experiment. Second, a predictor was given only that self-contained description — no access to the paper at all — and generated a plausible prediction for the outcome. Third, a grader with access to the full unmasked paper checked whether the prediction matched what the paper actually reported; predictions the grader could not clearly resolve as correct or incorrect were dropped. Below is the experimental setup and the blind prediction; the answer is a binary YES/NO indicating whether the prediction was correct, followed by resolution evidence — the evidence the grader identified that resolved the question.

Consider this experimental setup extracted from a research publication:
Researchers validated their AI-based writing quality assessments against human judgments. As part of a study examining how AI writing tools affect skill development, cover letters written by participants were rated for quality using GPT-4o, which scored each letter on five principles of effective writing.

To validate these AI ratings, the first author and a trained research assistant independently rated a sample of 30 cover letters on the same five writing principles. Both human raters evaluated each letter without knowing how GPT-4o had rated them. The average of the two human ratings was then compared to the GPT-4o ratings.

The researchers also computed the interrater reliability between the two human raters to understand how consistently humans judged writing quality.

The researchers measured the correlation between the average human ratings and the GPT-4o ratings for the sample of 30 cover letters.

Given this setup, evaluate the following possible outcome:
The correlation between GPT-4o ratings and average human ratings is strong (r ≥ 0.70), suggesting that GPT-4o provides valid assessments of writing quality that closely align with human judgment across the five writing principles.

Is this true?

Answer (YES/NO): YES